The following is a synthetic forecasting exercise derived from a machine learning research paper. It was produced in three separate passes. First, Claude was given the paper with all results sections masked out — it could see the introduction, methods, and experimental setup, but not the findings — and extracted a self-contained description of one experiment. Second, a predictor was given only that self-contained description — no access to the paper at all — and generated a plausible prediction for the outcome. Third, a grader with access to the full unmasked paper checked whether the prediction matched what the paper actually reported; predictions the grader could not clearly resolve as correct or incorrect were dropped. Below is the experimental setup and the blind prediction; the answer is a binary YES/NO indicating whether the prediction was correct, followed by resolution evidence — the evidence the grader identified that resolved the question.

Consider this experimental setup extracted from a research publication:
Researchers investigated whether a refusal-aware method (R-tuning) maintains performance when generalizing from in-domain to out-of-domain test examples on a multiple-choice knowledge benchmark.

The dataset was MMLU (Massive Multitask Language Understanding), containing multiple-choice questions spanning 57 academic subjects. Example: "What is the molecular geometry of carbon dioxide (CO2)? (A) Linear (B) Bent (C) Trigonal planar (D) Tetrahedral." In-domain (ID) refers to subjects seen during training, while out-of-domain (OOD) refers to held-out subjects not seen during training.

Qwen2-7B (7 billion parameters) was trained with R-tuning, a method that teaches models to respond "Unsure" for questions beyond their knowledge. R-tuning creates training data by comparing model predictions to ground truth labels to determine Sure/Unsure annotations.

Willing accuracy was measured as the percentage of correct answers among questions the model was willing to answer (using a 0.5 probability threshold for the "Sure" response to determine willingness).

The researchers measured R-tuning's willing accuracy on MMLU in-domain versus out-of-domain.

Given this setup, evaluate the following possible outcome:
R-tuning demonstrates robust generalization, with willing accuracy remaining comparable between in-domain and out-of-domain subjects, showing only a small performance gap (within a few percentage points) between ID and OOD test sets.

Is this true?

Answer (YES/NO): YES